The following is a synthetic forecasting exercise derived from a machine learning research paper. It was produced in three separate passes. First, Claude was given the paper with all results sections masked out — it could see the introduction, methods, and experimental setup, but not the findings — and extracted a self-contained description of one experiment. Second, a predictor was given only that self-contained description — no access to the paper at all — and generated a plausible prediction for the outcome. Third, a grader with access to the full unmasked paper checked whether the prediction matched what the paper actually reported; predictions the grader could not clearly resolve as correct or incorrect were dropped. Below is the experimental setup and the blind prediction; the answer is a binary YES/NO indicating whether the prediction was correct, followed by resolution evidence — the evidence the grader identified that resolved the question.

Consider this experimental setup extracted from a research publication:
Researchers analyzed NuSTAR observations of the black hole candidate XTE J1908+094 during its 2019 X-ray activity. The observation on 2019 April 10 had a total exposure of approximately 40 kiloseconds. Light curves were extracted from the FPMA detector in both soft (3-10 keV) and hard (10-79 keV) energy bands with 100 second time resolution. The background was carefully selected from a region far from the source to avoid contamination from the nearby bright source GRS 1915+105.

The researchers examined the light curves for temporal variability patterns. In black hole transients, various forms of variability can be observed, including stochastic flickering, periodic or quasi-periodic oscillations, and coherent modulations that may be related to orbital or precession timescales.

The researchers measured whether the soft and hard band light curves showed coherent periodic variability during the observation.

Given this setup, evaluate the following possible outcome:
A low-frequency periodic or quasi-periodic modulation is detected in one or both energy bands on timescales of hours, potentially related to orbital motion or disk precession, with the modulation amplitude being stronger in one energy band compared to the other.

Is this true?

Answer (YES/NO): NO